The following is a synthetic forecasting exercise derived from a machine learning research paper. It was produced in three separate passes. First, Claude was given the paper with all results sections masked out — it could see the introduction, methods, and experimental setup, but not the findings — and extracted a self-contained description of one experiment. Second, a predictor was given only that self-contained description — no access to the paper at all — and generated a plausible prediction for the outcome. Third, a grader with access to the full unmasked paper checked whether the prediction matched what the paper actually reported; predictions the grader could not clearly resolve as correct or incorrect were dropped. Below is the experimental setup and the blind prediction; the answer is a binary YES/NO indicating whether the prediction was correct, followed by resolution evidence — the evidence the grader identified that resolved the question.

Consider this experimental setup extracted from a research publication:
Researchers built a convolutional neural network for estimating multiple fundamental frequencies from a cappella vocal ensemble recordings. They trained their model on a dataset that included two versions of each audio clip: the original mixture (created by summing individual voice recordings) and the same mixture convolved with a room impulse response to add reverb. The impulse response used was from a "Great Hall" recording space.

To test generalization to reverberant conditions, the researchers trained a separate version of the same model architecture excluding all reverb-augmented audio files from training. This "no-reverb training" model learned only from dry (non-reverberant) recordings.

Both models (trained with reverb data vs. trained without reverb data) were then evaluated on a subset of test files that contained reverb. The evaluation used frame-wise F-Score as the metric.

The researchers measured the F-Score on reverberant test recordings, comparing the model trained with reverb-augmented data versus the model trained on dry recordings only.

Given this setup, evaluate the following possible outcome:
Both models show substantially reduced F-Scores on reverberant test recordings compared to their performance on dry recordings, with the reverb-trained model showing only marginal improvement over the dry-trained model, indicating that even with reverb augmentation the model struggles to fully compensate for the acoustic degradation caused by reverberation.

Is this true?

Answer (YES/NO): NO